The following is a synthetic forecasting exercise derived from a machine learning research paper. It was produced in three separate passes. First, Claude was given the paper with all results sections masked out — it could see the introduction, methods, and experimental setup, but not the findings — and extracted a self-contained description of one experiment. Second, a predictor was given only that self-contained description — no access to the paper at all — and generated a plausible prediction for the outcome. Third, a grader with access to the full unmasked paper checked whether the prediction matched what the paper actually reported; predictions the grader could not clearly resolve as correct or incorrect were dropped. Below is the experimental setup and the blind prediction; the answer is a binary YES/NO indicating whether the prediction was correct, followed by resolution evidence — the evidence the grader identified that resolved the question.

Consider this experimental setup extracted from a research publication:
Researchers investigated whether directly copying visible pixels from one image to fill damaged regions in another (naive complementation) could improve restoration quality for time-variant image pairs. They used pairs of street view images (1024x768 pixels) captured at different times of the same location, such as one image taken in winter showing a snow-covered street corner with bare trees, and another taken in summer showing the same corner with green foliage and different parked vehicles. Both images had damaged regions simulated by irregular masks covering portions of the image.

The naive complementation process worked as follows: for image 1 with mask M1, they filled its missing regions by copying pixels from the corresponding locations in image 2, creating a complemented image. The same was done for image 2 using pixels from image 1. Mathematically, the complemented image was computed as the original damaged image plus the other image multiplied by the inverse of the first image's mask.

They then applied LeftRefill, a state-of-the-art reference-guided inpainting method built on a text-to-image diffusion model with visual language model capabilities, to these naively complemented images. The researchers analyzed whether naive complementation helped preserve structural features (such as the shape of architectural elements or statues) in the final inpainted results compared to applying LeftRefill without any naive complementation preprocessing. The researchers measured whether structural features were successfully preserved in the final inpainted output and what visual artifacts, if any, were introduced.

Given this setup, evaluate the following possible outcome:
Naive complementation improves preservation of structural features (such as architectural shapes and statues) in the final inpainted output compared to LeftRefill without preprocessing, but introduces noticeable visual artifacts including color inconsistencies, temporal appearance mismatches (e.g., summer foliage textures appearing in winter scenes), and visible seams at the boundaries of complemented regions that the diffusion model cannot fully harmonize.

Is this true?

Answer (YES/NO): NO